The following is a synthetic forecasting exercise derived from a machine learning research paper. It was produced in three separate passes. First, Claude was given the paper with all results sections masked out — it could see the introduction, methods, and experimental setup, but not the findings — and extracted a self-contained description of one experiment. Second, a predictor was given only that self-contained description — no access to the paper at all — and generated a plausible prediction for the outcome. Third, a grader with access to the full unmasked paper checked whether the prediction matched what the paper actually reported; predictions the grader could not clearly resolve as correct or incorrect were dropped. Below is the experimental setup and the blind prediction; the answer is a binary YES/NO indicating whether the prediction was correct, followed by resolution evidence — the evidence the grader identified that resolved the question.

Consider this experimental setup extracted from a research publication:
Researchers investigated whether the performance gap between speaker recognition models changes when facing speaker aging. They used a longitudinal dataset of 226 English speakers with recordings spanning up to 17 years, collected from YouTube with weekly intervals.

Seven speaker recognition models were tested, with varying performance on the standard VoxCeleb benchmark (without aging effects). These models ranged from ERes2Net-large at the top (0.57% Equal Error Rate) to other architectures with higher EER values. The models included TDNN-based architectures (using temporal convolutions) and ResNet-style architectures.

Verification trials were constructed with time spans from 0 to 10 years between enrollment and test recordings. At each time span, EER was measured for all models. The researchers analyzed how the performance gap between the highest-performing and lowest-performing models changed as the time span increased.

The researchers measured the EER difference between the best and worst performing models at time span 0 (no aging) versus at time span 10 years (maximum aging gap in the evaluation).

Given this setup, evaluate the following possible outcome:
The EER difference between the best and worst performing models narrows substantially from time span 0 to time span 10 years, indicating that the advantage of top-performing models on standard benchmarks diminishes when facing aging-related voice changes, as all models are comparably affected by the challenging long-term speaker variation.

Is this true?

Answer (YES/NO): NO